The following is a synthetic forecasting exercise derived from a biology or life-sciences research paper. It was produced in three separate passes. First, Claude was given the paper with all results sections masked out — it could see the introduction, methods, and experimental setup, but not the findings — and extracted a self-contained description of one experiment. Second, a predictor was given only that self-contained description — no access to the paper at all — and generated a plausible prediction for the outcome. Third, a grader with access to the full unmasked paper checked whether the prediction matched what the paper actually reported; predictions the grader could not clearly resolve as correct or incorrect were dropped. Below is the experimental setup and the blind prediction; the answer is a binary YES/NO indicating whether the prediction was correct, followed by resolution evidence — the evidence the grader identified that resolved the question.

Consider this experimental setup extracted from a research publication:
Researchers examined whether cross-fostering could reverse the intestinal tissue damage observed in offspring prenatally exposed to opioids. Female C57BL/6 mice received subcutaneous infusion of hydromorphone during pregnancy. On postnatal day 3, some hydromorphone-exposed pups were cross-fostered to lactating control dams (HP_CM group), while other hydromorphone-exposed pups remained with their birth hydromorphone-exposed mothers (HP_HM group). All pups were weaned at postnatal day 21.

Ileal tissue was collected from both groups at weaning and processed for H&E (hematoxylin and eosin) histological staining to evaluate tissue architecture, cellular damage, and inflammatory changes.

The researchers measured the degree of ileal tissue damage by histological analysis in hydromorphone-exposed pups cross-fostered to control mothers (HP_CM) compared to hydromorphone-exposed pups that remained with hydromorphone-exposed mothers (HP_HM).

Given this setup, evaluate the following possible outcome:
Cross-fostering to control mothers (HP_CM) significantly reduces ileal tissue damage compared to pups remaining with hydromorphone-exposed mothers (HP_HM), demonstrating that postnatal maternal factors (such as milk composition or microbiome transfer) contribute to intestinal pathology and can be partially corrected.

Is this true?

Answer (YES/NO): YES